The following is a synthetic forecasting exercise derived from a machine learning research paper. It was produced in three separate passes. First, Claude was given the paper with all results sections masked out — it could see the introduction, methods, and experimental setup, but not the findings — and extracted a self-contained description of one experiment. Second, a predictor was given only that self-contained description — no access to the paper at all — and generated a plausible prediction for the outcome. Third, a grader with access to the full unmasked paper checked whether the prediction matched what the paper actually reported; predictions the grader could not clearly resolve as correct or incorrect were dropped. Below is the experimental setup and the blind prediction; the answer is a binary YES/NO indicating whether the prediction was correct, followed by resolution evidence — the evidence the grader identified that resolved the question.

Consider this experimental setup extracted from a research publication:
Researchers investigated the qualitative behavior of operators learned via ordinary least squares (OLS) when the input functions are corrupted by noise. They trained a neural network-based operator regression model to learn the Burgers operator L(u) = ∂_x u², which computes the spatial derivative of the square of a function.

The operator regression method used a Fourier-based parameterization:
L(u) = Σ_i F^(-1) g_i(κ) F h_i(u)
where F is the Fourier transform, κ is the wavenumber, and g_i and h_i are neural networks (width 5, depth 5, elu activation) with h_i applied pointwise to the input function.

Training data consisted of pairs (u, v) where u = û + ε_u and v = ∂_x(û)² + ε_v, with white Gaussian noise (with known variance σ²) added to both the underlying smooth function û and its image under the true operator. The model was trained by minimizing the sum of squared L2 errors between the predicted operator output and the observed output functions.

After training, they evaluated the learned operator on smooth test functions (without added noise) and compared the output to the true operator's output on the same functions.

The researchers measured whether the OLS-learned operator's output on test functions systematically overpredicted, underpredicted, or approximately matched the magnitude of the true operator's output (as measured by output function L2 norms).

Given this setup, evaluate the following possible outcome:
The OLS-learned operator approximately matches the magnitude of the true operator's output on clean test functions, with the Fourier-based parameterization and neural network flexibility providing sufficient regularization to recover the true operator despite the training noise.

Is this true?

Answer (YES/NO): NO